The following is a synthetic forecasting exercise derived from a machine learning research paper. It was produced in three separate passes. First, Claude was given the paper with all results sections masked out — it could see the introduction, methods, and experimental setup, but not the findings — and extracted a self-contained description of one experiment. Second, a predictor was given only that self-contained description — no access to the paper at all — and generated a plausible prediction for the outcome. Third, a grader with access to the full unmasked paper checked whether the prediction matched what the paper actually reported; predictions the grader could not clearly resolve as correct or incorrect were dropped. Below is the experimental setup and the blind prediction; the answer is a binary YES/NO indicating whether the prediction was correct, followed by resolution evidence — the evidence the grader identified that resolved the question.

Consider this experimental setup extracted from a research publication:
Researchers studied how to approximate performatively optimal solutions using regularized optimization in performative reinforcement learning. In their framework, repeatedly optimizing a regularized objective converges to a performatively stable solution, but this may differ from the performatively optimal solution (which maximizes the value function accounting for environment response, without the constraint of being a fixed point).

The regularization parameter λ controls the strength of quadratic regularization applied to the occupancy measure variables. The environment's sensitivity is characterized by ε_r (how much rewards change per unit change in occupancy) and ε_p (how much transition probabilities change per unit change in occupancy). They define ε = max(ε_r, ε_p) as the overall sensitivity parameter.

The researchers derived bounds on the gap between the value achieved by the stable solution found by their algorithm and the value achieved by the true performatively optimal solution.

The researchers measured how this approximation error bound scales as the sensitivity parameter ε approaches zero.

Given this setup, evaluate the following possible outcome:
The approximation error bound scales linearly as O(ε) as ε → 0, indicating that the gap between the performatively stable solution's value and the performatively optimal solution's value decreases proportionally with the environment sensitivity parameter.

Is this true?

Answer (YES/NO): NO